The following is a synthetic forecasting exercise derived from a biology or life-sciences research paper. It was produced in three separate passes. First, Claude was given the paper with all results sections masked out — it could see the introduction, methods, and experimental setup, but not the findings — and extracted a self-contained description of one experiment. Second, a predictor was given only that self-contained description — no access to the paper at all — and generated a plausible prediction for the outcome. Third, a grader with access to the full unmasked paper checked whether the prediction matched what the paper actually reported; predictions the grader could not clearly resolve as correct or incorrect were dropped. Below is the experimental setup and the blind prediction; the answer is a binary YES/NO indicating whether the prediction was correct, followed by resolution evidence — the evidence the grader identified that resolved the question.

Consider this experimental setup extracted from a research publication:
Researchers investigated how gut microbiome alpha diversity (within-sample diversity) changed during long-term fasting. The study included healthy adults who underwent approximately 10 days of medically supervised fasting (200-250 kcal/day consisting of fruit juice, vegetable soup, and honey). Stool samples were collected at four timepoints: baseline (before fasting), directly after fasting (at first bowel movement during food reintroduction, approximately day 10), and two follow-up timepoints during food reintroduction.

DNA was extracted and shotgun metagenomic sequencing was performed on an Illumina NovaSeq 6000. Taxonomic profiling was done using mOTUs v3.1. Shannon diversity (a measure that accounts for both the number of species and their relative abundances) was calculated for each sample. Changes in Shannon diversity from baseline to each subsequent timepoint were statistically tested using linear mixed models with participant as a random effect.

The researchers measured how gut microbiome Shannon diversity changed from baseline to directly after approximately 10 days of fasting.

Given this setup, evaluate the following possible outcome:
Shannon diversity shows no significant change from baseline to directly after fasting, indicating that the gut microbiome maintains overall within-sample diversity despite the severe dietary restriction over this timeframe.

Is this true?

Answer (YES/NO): NO